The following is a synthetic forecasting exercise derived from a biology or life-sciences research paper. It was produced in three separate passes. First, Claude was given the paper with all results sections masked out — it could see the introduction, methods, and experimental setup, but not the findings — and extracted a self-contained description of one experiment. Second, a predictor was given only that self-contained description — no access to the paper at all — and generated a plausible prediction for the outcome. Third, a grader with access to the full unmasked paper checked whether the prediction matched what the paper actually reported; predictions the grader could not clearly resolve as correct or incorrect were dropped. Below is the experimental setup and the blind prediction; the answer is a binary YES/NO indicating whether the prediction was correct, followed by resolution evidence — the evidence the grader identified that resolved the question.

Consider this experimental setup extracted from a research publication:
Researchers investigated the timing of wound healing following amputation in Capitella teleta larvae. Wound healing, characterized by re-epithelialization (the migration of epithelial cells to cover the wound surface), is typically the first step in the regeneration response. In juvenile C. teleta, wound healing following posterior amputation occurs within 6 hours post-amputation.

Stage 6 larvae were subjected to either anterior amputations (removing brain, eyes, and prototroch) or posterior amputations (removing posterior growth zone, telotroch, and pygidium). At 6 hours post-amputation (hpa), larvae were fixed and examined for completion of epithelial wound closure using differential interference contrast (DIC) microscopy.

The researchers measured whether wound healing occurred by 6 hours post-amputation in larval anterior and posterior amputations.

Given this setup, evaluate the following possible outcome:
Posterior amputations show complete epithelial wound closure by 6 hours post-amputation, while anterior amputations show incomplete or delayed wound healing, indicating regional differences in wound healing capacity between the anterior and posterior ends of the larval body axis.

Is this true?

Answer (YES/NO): NO